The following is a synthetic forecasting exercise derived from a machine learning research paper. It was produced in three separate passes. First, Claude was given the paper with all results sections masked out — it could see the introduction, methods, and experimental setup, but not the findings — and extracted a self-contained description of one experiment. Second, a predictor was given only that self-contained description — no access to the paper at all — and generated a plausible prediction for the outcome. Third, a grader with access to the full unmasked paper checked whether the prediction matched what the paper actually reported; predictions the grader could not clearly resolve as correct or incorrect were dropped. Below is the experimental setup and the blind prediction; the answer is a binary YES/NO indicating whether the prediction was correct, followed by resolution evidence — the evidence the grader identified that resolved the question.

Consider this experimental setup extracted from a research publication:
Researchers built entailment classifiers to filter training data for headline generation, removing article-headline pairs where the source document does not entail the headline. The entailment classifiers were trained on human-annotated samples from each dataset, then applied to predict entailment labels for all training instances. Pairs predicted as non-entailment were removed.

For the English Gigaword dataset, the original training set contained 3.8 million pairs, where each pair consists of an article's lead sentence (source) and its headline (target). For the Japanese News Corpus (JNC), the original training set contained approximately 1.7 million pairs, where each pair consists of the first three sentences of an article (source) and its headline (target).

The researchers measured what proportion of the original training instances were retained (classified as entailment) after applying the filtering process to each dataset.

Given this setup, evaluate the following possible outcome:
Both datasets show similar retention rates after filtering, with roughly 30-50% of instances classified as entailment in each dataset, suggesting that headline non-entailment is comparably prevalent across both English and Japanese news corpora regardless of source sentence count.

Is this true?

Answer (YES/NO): NO